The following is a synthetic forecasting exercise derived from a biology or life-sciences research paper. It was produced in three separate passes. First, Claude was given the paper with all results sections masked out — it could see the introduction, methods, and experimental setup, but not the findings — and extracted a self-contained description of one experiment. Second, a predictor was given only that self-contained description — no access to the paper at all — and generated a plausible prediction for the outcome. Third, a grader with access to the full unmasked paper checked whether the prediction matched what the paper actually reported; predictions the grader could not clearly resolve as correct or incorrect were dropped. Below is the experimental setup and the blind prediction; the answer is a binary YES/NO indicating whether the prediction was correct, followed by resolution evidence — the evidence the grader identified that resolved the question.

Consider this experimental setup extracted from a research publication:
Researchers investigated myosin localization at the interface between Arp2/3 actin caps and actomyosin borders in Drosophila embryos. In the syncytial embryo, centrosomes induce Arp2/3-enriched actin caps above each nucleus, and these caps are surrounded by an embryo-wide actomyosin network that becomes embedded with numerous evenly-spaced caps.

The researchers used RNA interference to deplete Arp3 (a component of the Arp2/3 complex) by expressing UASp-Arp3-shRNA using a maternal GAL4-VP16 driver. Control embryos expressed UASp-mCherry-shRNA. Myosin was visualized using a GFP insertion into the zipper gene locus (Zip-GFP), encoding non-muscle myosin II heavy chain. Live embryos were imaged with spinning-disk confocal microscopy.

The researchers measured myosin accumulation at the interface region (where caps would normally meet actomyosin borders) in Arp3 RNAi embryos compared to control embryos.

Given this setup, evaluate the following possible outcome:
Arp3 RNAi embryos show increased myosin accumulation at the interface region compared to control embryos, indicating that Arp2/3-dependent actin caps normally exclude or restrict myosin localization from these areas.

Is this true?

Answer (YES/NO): NO